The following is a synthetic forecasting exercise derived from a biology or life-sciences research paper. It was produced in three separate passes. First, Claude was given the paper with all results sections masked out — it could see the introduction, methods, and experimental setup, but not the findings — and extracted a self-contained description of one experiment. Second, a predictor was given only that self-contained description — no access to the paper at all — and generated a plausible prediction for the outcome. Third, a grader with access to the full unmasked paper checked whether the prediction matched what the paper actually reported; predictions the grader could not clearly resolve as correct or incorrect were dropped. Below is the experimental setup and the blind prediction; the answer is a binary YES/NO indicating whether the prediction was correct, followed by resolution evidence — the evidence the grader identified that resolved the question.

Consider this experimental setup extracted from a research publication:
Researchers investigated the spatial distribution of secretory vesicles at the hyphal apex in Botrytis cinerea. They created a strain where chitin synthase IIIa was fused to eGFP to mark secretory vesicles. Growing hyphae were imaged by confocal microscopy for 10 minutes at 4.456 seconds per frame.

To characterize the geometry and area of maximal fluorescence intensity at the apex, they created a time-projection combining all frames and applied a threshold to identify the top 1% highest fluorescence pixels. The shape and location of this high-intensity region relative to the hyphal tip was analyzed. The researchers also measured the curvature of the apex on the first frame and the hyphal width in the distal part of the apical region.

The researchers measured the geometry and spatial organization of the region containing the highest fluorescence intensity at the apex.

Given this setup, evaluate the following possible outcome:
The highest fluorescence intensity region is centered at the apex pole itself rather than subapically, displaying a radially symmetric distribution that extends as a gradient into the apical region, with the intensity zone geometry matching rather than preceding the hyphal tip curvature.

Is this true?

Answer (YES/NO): NO